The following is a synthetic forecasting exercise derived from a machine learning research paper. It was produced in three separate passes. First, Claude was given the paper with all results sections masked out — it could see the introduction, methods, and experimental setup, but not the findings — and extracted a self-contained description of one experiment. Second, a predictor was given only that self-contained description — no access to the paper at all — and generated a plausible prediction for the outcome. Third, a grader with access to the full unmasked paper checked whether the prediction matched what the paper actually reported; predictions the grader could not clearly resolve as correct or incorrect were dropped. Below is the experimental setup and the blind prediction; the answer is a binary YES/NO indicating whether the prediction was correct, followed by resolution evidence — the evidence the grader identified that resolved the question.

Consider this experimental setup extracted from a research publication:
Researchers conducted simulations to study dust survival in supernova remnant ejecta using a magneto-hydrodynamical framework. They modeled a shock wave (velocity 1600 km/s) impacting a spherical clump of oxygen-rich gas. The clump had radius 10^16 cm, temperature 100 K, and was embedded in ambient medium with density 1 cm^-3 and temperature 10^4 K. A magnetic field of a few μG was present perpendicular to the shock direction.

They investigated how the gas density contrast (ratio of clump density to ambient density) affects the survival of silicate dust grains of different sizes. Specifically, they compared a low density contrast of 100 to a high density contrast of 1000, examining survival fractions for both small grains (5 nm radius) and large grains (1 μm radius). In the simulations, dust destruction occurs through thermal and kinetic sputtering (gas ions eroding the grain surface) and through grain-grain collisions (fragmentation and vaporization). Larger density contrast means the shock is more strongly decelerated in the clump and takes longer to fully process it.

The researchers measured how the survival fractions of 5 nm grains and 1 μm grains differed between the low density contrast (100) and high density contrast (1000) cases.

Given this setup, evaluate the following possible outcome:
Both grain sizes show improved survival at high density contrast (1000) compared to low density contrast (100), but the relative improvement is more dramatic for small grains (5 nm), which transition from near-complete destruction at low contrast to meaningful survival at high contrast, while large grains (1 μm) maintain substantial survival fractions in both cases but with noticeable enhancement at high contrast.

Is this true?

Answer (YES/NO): NO